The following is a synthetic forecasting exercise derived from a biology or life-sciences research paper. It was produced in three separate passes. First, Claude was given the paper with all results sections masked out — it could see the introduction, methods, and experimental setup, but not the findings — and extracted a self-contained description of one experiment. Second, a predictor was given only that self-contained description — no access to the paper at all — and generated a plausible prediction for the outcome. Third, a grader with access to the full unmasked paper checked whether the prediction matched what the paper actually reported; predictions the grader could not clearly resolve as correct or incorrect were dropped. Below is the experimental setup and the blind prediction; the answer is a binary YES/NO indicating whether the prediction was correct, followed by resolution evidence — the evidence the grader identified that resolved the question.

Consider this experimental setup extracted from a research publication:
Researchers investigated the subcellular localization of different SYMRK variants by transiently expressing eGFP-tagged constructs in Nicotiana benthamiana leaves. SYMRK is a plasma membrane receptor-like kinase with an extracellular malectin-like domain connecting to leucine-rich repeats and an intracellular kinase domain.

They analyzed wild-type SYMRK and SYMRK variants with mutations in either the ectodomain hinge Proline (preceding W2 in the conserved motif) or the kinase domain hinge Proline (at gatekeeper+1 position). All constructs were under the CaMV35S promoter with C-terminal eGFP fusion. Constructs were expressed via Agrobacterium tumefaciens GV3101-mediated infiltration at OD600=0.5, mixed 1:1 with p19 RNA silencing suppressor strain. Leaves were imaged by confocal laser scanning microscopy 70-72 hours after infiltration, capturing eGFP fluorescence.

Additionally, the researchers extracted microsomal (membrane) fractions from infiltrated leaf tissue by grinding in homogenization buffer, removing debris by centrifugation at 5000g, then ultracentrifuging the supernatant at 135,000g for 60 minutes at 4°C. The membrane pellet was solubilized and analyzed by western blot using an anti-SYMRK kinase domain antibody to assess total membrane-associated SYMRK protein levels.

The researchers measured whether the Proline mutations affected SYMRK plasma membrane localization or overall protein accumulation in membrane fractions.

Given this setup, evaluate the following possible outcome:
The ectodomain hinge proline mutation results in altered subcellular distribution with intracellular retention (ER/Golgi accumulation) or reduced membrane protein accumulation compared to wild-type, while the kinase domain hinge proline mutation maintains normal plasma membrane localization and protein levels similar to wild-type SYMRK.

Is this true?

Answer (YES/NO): NO